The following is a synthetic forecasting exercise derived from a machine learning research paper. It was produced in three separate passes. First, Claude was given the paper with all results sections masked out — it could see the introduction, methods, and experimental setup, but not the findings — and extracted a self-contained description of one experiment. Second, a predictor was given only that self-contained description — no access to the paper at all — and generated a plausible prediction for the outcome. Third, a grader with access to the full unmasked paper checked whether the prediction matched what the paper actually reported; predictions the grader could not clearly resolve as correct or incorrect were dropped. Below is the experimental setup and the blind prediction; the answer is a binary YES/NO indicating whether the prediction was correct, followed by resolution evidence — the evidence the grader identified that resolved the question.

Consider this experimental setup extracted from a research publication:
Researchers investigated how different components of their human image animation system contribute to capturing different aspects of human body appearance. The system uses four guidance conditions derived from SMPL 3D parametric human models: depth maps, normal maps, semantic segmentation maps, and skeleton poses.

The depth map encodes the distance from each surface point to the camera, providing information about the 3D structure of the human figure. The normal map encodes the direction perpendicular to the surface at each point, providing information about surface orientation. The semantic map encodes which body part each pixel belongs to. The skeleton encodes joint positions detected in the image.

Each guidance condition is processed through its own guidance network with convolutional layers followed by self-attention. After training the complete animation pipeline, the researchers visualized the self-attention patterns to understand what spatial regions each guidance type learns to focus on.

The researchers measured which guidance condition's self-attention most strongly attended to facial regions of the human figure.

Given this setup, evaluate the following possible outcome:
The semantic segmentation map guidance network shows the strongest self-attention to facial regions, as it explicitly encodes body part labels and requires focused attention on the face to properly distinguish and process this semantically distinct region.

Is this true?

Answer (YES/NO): NO